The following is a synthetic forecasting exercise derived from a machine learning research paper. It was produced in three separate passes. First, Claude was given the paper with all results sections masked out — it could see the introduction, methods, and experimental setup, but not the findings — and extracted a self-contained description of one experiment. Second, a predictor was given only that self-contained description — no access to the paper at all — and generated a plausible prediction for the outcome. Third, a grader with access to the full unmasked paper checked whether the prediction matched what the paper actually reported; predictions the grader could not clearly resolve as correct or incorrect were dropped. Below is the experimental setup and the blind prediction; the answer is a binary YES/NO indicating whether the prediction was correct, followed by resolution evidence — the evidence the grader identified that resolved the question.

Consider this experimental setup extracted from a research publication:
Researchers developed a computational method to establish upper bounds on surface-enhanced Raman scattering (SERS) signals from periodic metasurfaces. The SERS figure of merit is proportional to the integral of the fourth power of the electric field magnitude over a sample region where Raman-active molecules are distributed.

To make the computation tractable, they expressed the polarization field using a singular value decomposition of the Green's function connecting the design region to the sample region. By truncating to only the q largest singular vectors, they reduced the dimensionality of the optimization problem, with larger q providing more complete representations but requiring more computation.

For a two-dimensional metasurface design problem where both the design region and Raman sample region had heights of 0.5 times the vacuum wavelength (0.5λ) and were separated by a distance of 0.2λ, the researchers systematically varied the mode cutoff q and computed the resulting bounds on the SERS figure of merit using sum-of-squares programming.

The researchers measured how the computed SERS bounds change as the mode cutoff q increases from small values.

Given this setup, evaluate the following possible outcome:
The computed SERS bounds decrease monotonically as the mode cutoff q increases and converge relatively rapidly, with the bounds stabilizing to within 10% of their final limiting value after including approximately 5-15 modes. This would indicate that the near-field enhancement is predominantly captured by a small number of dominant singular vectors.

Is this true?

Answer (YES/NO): NO